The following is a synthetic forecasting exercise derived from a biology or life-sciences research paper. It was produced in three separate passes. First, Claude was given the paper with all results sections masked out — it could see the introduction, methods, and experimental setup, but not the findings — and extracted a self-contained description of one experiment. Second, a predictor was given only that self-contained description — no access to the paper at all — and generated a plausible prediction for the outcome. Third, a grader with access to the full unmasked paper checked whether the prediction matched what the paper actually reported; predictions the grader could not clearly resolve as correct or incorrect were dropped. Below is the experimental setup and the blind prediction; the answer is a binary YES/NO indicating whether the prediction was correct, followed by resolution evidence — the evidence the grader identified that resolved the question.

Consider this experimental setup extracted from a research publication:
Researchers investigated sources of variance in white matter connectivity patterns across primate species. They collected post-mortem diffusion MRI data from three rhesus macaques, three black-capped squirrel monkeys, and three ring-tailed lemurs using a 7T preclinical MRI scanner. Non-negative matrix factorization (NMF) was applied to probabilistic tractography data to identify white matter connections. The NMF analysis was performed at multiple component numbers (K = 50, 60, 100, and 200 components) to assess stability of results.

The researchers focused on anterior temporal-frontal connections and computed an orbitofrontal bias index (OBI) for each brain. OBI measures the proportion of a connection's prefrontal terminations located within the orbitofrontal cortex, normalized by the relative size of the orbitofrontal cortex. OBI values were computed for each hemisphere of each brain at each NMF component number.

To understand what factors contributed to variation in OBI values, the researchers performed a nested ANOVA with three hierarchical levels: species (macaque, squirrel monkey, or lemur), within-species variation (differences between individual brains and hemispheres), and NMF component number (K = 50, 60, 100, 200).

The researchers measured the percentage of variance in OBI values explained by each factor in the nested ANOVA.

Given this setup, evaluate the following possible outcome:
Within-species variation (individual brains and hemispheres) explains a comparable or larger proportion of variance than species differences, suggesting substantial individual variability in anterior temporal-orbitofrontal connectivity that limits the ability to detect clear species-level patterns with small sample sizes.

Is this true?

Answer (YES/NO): NO